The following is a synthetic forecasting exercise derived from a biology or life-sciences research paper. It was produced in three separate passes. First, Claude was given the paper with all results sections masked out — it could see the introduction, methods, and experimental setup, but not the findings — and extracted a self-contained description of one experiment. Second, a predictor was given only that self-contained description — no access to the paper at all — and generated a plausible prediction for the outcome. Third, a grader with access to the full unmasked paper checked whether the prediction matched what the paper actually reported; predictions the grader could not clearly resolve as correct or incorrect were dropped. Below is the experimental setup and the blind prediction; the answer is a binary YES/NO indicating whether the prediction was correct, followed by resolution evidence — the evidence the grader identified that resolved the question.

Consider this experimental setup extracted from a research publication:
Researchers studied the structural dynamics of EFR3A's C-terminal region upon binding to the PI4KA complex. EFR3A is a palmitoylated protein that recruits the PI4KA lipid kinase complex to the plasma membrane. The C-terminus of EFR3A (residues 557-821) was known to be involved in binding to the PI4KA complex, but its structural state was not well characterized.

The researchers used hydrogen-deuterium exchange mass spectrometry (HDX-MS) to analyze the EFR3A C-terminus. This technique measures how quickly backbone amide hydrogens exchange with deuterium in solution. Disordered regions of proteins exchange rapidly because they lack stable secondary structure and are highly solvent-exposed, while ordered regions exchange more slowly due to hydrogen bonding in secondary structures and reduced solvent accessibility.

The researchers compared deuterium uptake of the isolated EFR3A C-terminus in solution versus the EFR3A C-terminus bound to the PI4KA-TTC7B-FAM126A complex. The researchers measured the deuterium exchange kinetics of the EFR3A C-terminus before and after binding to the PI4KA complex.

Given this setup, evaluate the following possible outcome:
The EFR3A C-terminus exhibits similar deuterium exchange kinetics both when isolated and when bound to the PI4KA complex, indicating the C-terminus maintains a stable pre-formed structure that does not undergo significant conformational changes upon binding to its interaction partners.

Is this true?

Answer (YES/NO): NO